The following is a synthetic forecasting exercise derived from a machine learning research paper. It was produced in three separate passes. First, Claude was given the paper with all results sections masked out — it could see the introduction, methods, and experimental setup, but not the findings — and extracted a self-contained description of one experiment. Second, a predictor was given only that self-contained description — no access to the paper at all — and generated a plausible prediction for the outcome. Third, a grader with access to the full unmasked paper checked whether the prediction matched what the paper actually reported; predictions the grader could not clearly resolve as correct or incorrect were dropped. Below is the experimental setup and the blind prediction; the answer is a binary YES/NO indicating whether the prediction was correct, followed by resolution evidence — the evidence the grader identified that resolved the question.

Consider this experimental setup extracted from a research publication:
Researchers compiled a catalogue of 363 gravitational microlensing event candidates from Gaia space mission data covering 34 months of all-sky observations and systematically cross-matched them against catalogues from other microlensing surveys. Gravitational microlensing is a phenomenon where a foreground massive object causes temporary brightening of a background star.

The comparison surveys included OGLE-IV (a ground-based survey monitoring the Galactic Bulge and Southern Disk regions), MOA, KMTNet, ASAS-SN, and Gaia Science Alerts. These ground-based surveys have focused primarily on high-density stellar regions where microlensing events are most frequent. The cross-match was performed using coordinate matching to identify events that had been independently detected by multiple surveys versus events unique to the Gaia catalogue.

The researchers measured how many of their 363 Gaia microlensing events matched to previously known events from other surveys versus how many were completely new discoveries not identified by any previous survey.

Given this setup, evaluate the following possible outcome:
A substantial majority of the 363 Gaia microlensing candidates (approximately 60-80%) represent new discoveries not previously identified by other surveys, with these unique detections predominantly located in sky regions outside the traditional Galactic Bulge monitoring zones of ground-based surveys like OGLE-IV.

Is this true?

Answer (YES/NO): NO